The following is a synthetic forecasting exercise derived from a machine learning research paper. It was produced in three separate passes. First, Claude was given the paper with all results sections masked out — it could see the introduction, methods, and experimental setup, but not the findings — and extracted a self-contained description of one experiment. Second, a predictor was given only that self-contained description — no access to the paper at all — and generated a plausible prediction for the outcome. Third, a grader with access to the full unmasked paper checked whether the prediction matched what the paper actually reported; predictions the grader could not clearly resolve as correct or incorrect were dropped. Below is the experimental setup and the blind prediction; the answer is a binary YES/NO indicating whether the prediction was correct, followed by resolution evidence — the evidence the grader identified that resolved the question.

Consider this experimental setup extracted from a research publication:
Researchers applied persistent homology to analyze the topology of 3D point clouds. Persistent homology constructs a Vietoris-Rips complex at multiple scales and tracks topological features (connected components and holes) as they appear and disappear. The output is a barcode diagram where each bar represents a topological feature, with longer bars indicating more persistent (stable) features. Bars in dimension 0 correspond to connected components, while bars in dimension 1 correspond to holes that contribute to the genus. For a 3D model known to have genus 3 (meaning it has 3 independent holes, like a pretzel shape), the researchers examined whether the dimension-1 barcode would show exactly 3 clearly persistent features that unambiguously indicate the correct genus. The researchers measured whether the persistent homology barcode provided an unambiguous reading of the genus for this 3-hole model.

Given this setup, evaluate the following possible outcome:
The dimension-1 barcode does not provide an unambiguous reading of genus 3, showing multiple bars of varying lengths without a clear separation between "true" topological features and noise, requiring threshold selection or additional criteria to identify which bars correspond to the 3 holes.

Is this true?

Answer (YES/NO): YES